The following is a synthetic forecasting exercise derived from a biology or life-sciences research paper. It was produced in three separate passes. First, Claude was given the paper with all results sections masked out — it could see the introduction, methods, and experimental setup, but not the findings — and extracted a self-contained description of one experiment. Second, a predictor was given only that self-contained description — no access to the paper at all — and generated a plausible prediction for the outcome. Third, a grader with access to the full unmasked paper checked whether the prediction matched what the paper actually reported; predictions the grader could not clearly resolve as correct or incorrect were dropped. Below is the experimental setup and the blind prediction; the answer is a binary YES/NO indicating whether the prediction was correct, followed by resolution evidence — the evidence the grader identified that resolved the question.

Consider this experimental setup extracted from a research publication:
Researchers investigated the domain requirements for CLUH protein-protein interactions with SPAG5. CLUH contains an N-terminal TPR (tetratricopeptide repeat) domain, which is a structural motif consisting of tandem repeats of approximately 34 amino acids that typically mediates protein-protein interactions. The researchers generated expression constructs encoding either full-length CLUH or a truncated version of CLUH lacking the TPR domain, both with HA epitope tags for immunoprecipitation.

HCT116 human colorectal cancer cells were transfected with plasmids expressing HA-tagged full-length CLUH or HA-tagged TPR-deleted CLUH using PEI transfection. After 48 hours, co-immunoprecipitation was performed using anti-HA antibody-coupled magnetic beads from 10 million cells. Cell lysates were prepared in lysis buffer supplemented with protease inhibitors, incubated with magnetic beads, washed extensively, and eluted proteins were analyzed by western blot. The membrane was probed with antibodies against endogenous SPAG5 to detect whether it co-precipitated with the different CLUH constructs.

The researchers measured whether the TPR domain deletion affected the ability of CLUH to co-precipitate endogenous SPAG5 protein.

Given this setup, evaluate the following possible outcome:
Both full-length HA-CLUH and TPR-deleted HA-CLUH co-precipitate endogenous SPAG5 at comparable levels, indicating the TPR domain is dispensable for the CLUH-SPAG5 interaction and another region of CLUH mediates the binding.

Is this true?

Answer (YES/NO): NO